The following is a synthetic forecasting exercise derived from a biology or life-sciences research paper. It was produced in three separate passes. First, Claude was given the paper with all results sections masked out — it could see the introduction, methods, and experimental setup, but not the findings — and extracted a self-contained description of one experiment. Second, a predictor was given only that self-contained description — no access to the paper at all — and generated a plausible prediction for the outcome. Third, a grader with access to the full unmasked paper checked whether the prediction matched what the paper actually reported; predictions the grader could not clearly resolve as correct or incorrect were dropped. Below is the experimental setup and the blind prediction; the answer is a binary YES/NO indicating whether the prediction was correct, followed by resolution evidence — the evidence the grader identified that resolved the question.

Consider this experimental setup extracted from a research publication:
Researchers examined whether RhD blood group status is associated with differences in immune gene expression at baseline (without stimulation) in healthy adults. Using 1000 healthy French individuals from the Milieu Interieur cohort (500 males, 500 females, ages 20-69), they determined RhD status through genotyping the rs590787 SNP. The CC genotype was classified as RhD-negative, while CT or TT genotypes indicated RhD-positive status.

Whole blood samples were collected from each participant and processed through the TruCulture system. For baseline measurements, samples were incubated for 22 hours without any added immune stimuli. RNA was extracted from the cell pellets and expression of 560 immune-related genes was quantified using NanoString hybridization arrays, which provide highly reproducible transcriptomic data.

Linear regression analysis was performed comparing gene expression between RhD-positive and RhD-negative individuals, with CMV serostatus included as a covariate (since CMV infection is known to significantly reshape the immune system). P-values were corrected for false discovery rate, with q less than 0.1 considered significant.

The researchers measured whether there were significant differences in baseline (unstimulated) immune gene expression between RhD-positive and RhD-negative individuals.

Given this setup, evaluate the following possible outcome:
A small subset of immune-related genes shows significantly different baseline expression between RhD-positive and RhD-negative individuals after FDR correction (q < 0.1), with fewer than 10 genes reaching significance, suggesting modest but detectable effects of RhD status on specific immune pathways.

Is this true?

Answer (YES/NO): NO